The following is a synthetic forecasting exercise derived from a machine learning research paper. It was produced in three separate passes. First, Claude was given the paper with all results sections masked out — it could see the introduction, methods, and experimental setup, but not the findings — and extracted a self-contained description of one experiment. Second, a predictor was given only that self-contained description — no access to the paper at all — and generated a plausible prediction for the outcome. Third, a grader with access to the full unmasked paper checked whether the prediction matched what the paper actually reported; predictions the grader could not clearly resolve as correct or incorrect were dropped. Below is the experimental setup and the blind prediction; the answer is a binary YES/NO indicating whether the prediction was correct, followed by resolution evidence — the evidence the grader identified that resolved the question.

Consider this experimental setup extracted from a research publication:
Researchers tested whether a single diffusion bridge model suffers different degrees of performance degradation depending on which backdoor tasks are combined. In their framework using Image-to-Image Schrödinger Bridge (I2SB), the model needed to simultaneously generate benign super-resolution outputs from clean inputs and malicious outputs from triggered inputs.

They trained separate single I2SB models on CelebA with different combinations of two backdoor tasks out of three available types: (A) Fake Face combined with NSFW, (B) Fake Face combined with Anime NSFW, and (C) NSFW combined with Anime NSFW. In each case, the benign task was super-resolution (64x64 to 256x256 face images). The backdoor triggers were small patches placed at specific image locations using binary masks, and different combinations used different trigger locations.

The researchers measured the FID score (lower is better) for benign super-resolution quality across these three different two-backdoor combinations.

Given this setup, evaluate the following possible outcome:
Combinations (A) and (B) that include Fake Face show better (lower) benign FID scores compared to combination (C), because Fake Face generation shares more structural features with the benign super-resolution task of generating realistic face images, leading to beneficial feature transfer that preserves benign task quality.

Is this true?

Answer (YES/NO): YES